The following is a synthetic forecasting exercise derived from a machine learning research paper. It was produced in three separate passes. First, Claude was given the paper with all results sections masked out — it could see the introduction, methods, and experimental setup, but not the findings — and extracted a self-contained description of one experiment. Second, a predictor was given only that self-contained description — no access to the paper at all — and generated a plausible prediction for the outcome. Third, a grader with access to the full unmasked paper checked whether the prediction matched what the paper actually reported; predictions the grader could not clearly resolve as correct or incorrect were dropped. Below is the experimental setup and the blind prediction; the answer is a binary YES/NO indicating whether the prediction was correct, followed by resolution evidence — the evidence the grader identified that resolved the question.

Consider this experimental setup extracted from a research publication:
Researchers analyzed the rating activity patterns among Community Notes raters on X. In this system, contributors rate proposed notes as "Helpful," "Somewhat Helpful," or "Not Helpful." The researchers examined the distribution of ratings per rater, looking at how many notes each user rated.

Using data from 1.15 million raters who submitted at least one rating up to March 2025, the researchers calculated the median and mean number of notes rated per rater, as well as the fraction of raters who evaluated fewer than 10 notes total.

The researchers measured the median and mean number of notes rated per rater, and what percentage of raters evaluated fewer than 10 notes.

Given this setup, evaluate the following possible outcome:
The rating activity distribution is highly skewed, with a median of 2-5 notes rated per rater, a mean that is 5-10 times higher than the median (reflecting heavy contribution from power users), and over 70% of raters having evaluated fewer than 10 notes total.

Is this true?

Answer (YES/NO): NO